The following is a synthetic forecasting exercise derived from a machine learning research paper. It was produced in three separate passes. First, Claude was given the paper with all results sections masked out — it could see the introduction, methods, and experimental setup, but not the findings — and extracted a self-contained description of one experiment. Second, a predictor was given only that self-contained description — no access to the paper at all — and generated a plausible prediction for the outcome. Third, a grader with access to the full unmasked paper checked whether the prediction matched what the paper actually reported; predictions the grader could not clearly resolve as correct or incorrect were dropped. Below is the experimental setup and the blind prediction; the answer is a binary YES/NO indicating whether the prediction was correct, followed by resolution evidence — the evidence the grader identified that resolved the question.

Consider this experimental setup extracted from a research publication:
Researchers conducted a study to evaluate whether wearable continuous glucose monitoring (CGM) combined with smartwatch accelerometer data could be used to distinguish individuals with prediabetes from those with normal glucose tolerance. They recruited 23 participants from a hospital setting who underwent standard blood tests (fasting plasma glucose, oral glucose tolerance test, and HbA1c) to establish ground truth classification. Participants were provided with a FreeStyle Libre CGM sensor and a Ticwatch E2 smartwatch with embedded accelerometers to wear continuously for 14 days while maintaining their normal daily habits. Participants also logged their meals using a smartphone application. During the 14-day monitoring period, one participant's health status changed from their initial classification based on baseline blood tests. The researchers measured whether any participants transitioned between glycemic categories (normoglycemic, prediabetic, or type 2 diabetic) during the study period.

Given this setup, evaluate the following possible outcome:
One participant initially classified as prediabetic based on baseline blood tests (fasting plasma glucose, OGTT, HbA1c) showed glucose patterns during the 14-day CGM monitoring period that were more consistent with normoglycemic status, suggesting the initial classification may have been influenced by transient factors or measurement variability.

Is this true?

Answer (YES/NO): NO